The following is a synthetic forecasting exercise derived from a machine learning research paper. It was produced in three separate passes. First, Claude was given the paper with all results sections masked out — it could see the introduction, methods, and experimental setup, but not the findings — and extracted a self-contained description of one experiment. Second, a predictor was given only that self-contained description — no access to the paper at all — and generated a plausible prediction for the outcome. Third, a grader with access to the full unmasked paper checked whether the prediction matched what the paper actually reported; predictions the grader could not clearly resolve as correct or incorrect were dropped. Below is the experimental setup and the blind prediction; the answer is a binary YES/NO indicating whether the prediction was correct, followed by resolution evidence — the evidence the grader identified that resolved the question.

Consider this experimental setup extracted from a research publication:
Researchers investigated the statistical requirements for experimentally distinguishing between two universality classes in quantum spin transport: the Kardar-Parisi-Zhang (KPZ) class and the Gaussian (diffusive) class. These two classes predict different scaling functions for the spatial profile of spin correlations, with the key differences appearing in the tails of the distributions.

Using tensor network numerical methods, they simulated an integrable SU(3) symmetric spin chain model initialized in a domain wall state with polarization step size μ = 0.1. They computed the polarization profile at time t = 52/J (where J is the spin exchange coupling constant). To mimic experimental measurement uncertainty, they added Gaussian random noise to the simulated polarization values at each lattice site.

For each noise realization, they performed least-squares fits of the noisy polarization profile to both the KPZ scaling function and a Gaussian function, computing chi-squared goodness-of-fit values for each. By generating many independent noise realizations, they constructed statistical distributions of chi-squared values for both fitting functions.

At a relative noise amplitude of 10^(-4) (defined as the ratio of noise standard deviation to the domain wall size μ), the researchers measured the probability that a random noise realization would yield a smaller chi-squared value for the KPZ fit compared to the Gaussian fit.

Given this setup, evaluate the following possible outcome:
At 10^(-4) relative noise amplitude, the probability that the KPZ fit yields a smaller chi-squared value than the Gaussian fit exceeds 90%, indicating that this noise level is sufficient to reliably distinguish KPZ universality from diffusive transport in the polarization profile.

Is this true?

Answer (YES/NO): NO